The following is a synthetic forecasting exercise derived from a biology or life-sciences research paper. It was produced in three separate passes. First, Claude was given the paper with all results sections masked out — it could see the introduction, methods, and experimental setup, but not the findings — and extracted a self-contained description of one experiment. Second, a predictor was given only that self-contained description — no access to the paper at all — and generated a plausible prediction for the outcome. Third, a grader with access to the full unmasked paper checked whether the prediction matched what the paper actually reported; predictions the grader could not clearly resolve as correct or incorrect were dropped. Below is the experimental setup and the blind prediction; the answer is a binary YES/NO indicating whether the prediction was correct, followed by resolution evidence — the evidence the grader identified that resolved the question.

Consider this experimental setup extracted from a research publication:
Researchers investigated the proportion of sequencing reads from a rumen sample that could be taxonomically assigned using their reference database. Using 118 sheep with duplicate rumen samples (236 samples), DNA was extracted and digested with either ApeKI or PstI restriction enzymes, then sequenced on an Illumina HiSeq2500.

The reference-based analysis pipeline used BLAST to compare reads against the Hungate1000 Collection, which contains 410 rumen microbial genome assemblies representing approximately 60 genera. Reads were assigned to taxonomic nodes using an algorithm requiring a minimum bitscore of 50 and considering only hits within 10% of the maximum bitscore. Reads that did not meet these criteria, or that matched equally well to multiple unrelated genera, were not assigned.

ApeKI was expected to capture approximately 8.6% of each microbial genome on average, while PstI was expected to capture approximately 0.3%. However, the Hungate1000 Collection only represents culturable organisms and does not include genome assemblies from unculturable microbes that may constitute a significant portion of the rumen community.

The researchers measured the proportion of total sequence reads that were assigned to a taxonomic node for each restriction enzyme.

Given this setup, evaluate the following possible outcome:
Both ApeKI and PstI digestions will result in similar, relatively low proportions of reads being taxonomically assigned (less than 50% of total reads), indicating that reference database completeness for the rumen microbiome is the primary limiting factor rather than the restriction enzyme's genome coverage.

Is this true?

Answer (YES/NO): YES